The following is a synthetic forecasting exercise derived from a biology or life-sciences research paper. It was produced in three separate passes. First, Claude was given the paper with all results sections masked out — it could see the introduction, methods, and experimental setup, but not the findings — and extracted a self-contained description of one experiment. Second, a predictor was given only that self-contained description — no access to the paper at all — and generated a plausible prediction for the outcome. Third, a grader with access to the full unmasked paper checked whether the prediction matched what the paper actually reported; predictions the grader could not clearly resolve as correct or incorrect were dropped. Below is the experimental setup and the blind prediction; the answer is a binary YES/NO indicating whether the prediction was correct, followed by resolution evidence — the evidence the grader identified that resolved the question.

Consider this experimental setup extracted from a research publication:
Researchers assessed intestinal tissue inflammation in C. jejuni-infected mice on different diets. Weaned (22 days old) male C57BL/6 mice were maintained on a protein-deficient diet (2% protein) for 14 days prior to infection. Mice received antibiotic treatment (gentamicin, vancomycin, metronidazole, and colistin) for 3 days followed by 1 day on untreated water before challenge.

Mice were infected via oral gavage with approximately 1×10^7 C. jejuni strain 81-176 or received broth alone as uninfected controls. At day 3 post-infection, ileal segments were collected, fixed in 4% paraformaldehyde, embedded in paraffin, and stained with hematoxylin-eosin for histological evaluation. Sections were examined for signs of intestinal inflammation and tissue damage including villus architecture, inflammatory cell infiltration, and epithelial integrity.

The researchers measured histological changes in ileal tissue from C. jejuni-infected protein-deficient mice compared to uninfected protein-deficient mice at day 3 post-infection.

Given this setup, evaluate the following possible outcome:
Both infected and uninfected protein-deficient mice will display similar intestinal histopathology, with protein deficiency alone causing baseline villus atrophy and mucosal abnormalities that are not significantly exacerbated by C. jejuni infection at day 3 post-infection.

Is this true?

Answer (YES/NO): NO